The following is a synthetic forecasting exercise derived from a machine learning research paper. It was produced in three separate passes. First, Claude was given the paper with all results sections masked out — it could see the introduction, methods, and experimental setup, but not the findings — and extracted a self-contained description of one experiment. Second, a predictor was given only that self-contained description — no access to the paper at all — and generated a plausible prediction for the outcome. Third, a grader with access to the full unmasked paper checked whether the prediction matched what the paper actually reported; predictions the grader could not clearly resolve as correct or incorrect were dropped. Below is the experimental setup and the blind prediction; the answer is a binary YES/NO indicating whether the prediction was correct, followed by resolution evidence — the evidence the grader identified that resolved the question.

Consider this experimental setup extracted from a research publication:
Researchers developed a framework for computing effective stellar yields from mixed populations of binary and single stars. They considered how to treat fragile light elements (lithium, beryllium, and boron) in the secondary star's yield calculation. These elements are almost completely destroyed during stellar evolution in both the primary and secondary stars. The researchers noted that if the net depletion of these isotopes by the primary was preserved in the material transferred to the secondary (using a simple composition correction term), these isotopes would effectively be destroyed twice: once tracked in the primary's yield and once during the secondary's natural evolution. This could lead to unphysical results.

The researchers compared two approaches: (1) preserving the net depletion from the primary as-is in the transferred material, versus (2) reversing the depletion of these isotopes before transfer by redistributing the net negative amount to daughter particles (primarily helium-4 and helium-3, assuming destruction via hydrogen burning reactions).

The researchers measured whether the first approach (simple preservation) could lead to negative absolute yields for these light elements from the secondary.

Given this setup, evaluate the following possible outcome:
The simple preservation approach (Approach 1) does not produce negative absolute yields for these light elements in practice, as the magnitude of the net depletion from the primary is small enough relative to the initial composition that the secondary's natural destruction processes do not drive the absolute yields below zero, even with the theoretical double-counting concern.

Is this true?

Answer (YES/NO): NO